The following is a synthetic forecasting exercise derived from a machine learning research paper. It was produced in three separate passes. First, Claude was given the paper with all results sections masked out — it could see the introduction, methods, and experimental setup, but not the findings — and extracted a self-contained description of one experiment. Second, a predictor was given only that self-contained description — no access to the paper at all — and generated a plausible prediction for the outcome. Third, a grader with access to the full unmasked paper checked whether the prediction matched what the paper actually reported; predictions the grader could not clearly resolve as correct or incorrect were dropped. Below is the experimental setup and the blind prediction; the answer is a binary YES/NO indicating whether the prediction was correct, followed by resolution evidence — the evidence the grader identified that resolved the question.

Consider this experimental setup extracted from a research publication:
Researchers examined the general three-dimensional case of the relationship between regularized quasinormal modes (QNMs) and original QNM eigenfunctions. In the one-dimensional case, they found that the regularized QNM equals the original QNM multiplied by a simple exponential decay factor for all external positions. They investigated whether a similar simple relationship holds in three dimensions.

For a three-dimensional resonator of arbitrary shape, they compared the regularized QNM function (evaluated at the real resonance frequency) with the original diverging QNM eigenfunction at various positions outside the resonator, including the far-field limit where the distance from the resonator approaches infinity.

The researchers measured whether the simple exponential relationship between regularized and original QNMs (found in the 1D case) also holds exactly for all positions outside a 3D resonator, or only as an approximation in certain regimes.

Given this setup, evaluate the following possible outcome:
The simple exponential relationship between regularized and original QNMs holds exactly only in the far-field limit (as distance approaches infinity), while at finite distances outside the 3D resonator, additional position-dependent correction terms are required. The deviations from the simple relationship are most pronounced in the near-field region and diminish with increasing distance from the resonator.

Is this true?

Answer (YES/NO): NO